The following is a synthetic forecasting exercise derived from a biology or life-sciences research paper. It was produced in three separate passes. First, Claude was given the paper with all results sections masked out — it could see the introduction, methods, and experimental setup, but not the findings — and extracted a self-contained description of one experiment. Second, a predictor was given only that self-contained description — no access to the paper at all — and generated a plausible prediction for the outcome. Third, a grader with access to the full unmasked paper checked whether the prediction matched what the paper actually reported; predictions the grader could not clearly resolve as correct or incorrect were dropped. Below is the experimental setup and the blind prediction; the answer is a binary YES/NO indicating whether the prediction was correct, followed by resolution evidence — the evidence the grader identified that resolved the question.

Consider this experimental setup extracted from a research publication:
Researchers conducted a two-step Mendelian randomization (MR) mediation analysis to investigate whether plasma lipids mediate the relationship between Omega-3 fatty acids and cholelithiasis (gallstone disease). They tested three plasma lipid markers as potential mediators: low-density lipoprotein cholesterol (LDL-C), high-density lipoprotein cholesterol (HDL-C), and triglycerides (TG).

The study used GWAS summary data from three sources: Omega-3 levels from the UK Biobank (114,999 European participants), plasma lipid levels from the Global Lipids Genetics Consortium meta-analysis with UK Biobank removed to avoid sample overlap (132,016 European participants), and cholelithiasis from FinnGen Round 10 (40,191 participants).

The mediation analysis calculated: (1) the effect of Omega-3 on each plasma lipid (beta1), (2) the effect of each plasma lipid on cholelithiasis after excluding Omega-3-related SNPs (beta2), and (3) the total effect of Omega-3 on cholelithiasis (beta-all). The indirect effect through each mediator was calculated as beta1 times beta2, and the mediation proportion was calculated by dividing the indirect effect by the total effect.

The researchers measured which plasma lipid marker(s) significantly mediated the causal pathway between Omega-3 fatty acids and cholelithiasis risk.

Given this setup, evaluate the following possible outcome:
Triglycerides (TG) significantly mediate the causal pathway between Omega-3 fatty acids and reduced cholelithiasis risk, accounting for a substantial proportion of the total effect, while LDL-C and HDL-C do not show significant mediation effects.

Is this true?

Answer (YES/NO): NO